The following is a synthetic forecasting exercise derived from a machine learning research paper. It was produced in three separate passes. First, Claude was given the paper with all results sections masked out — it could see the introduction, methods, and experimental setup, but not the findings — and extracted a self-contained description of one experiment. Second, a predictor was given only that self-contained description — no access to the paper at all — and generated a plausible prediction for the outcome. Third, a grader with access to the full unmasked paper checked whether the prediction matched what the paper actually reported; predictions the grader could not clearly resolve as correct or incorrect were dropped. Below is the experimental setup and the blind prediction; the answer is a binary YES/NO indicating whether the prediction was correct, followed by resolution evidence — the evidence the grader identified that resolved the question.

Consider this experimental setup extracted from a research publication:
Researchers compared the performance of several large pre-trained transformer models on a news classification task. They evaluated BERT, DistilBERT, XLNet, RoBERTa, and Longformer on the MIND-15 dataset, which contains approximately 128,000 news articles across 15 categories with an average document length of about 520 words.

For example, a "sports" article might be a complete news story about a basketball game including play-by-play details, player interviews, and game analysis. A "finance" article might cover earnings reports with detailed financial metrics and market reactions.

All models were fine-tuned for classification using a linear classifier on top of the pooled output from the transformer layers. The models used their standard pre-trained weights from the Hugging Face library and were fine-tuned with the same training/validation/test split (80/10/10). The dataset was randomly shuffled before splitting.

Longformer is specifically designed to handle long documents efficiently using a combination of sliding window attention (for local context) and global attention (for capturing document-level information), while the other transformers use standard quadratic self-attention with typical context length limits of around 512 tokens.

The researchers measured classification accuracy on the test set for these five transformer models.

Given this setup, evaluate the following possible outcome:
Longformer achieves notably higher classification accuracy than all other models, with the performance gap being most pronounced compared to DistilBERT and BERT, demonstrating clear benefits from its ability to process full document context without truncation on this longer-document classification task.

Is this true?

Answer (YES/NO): NO